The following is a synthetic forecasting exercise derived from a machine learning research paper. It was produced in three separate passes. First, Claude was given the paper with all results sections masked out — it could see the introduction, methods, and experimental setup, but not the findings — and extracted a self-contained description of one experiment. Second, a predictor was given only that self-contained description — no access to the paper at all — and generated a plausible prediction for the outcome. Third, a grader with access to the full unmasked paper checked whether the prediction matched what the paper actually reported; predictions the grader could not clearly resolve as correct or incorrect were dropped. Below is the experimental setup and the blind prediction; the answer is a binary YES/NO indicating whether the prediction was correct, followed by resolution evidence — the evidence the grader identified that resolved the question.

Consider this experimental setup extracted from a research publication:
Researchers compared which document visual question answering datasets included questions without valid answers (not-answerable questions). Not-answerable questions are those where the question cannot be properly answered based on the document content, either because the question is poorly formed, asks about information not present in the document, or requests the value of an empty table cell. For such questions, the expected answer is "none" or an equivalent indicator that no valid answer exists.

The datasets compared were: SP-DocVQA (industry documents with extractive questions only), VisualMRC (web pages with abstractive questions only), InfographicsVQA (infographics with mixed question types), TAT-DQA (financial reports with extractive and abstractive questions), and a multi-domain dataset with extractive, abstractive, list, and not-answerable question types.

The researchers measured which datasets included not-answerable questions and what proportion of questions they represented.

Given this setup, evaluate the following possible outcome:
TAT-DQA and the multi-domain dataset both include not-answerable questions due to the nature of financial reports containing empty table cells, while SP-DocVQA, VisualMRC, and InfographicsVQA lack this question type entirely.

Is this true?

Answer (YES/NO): NO